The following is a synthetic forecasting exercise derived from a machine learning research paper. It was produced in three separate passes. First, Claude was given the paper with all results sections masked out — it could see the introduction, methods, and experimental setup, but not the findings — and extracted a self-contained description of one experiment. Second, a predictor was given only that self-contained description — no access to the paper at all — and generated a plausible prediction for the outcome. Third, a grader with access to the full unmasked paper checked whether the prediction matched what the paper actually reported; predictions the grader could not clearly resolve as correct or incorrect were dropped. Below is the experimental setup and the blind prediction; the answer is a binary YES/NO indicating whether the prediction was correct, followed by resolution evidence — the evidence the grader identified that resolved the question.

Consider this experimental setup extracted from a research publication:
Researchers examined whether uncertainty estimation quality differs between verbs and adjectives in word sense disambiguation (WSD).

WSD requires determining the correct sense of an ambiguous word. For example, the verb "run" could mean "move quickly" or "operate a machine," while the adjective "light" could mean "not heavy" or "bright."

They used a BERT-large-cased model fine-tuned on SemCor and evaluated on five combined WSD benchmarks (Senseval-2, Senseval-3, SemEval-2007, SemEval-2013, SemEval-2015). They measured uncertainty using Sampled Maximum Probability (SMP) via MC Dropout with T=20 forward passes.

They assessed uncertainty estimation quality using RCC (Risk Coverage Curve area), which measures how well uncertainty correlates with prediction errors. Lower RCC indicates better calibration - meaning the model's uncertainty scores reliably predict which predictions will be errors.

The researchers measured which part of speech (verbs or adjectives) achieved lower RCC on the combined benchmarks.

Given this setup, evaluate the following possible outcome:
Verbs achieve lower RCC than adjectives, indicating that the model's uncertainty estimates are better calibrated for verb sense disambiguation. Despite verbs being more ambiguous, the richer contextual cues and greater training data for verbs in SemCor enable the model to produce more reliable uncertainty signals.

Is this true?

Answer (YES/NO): NO